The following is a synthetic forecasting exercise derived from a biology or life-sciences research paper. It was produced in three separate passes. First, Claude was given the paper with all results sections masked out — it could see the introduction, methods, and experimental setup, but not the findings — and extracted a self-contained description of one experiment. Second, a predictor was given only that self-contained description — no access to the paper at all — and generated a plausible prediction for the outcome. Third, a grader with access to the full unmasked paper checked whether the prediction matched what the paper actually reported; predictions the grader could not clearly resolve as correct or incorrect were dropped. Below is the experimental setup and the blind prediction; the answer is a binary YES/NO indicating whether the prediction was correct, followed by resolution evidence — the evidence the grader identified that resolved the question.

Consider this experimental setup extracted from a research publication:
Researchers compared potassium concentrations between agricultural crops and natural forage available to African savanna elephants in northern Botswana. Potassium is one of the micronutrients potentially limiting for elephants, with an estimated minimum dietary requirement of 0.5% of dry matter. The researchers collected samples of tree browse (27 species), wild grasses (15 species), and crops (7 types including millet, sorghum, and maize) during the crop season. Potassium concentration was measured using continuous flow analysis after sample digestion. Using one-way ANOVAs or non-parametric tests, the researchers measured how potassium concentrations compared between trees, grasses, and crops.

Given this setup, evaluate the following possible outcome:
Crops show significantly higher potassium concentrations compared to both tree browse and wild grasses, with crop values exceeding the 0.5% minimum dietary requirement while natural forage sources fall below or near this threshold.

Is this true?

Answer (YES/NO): NO